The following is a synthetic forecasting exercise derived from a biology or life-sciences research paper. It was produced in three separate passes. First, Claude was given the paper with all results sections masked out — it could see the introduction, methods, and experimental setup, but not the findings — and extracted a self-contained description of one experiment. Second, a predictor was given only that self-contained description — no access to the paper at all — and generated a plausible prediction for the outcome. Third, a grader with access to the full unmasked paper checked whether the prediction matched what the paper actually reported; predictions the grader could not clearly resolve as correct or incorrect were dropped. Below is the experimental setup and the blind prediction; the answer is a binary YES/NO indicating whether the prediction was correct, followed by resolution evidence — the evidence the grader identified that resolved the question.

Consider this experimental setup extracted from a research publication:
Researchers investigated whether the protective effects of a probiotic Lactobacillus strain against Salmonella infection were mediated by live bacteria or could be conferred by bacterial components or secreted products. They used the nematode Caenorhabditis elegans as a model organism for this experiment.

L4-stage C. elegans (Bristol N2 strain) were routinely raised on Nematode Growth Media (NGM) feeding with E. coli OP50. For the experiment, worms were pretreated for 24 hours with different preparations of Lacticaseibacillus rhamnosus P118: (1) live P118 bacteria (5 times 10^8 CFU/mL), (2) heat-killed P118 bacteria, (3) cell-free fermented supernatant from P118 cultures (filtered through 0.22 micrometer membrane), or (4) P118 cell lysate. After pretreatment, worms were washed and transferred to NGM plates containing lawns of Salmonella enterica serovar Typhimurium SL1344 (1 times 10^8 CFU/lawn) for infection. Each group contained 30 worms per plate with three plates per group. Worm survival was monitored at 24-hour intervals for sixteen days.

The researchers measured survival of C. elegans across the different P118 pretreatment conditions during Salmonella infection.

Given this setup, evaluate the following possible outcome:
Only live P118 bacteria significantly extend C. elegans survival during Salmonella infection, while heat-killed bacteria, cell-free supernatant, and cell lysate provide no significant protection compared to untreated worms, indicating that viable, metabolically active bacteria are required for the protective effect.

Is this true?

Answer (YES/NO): NO